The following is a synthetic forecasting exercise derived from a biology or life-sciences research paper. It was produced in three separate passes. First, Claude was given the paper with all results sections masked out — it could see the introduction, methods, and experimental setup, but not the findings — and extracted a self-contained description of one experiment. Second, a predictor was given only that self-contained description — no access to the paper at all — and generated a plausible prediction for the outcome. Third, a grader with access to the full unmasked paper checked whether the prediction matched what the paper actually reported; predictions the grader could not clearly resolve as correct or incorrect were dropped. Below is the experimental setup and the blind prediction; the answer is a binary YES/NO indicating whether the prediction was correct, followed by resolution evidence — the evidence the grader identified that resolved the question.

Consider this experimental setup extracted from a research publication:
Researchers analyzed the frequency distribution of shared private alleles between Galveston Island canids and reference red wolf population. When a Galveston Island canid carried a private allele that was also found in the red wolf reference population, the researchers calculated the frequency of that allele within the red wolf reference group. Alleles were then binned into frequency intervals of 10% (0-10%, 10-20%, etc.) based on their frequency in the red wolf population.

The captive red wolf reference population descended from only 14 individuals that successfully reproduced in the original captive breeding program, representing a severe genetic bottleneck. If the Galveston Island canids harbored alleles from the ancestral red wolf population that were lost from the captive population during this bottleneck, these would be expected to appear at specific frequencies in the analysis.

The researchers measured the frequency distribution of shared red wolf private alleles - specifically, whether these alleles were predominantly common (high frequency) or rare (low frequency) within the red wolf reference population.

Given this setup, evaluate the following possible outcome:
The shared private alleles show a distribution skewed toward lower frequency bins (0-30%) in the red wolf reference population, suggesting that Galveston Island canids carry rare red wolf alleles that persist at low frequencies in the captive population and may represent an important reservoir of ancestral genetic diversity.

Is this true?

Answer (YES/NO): NO